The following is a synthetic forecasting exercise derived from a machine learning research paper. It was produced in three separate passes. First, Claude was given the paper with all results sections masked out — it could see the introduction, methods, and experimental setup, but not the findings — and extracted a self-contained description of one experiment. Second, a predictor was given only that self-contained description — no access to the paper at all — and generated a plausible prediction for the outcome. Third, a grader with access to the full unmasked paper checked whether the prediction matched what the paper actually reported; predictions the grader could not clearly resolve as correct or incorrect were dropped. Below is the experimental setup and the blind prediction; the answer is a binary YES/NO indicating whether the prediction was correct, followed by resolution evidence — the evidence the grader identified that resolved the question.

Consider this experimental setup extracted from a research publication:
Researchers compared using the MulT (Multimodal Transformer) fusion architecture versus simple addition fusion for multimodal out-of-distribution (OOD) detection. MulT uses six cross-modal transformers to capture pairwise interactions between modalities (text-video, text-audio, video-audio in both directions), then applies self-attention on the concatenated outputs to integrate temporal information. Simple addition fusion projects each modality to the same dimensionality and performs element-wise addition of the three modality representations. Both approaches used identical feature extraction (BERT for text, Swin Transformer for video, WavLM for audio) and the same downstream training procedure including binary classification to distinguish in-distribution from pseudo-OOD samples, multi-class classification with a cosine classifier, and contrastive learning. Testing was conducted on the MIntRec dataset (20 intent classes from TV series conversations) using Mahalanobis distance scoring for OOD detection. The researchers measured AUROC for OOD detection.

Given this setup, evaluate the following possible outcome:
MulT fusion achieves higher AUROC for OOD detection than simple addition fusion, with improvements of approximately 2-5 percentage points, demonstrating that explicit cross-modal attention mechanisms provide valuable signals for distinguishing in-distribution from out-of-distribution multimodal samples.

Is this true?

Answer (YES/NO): NO